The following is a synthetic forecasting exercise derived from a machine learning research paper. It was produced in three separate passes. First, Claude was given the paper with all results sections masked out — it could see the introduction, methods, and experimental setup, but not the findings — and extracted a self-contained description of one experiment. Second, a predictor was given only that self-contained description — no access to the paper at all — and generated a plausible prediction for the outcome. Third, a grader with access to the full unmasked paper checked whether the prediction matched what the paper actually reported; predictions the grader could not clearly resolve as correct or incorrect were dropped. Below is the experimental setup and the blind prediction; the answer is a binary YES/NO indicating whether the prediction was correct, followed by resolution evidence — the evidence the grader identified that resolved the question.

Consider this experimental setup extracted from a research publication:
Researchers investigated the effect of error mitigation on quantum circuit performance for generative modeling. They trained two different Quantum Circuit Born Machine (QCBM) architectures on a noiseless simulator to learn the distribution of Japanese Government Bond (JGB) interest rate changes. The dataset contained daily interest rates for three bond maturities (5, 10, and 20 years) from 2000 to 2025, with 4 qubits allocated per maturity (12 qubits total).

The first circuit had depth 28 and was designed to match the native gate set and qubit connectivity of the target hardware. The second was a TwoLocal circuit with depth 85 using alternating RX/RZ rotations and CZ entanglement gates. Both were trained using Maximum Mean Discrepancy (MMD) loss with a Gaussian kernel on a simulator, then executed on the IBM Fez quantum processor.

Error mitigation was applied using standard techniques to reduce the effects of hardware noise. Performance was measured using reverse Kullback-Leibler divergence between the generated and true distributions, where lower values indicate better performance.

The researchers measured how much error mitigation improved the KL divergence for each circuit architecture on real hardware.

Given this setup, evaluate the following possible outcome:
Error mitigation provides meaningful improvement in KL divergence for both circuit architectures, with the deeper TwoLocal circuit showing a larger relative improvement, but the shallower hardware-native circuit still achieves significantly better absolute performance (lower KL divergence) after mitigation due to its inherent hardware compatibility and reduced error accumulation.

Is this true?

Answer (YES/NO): NO